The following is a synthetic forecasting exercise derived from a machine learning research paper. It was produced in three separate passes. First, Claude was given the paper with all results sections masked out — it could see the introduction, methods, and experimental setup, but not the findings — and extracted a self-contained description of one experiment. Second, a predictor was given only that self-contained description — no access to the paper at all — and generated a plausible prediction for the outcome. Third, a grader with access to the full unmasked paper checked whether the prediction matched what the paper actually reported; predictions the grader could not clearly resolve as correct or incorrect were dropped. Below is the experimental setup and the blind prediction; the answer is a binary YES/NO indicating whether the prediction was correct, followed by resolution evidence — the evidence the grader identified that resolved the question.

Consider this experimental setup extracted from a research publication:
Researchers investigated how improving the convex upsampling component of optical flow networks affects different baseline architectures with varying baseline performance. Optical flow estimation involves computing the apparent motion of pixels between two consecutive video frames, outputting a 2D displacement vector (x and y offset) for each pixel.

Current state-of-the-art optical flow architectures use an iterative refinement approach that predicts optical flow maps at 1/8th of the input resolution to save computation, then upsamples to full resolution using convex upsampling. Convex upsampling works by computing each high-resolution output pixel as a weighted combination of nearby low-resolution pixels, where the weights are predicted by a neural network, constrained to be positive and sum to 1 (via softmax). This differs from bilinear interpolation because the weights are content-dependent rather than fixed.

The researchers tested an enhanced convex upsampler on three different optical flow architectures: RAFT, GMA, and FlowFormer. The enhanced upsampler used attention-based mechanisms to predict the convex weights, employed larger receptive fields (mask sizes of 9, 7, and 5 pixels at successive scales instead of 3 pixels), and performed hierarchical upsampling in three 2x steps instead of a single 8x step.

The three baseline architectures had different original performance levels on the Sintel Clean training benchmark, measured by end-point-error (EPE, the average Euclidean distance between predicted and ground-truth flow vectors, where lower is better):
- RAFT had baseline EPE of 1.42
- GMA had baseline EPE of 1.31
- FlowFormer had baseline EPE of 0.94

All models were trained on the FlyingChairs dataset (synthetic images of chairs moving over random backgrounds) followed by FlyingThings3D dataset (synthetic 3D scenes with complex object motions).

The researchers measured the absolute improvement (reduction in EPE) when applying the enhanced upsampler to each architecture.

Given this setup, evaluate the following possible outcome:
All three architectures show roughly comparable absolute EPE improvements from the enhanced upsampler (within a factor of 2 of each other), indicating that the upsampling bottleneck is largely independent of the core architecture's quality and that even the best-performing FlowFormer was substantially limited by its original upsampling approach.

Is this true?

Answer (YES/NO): NO